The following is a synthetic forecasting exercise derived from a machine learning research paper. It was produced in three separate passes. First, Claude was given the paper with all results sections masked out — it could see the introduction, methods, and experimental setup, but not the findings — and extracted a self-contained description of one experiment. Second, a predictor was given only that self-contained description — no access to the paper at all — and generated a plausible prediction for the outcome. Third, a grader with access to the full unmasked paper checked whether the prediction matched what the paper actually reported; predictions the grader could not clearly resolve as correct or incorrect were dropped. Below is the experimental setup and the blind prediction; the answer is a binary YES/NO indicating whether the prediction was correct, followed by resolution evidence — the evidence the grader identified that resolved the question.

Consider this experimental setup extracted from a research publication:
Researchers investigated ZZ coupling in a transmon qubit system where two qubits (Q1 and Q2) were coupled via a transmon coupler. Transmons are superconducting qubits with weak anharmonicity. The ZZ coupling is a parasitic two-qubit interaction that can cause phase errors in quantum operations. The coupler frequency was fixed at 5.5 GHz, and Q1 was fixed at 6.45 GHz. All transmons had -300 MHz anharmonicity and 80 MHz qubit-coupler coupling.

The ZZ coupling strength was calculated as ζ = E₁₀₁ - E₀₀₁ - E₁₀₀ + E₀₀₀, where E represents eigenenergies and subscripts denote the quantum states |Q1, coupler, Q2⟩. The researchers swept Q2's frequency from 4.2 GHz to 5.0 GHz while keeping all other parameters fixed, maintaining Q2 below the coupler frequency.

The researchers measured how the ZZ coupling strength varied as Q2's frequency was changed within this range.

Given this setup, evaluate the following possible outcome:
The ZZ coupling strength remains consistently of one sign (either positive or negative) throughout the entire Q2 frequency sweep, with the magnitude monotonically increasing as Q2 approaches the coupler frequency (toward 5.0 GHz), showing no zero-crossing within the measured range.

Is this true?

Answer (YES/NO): NO